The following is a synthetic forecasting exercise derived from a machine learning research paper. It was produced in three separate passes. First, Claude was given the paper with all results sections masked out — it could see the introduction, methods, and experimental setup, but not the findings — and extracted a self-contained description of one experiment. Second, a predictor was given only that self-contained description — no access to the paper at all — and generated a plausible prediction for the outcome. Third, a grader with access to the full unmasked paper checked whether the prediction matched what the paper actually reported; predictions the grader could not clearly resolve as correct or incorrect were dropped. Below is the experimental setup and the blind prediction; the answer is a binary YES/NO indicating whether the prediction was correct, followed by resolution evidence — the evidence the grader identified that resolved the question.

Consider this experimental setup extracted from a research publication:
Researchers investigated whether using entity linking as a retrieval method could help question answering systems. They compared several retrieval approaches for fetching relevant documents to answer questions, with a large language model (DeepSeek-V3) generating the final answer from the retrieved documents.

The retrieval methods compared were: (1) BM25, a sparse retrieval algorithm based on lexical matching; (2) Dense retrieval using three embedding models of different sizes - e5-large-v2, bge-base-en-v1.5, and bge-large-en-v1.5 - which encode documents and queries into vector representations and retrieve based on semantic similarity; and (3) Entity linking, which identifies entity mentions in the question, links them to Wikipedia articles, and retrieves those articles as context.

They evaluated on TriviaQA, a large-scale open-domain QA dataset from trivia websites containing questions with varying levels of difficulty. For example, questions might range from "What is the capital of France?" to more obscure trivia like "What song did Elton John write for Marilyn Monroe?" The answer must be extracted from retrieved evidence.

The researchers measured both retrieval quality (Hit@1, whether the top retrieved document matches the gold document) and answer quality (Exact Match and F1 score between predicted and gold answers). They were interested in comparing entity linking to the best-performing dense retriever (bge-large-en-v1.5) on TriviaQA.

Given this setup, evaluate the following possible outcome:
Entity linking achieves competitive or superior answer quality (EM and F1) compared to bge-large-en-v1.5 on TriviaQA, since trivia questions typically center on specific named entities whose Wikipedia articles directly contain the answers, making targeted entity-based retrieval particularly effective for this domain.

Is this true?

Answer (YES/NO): YES